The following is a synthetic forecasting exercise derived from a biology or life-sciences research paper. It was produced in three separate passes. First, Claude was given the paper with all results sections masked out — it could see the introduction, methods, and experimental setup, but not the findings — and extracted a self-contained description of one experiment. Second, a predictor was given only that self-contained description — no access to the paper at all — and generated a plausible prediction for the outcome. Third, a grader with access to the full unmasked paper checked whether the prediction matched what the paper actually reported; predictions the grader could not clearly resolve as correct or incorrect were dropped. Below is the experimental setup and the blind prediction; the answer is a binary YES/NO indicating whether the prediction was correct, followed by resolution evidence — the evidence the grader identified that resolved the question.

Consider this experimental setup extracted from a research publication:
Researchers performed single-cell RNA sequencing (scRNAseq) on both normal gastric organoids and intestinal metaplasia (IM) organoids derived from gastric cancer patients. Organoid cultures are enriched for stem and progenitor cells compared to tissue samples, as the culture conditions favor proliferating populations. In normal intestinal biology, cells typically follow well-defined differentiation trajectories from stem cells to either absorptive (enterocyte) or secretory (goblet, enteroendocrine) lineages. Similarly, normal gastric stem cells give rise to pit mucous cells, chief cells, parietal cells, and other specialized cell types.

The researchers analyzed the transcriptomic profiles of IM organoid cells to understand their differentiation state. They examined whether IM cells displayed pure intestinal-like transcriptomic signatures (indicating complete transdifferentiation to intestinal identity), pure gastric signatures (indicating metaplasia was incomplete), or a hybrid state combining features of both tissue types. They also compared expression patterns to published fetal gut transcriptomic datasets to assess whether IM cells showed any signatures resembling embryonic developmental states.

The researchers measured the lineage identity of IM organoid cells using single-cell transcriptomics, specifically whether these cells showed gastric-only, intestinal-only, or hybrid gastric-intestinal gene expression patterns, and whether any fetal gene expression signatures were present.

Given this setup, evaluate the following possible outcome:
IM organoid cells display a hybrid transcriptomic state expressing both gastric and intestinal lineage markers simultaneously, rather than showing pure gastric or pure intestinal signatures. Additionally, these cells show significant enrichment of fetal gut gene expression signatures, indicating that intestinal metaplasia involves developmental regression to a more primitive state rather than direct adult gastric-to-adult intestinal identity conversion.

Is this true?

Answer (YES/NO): YES